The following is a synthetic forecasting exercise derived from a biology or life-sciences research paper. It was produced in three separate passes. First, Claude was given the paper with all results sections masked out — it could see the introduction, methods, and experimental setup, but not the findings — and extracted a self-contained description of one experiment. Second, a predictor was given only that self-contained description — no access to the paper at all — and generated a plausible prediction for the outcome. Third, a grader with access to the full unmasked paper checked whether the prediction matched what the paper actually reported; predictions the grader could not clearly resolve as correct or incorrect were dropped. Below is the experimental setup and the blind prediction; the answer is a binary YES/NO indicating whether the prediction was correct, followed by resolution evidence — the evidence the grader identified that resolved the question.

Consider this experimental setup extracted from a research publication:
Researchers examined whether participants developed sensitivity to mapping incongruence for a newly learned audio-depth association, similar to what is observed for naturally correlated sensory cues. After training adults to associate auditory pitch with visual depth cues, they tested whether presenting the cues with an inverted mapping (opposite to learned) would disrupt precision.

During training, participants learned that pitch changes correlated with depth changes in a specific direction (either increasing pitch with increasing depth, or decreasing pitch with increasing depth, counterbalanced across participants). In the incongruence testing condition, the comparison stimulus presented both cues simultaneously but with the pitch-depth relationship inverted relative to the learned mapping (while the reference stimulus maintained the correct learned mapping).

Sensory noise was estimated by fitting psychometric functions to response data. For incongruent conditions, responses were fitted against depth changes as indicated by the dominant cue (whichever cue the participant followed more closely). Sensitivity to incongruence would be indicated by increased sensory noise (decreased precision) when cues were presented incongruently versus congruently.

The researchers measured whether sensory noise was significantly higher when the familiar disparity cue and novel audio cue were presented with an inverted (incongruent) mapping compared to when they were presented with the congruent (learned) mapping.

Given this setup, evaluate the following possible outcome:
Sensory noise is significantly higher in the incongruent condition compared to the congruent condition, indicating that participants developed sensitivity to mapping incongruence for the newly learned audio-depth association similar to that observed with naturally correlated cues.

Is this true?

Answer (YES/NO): YES